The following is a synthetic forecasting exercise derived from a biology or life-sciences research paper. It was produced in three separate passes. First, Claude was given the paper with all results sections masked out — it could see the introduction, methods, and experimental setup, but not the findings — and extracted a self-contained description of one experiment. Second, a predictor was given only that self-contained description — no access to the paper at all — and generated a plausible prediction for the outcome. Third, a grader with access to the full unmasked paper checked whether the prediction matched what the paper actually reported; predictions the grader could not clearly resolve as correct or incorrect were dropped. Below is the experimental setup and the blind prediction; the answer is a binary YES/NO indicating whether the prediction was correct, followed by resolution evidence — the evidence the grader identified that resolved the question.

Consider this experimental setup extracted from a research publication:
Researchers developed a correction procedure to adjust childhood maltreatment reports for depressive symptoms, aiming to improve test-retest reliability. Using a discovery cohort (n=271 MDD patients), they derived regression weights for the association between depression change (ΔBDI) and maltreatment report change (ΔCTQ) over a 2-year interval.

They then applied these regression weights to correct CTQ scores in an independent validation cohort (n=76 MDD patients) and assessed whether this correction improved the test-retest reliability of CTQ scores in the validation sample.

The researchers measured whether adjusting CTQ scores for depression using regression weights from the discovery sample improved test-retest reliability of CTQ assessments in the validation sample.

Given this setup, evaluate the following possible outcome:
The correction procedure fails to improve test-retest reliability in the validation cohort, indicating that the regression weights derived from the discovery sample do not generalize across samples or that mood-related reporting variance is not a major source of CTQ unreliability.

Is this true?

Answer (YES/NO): YES